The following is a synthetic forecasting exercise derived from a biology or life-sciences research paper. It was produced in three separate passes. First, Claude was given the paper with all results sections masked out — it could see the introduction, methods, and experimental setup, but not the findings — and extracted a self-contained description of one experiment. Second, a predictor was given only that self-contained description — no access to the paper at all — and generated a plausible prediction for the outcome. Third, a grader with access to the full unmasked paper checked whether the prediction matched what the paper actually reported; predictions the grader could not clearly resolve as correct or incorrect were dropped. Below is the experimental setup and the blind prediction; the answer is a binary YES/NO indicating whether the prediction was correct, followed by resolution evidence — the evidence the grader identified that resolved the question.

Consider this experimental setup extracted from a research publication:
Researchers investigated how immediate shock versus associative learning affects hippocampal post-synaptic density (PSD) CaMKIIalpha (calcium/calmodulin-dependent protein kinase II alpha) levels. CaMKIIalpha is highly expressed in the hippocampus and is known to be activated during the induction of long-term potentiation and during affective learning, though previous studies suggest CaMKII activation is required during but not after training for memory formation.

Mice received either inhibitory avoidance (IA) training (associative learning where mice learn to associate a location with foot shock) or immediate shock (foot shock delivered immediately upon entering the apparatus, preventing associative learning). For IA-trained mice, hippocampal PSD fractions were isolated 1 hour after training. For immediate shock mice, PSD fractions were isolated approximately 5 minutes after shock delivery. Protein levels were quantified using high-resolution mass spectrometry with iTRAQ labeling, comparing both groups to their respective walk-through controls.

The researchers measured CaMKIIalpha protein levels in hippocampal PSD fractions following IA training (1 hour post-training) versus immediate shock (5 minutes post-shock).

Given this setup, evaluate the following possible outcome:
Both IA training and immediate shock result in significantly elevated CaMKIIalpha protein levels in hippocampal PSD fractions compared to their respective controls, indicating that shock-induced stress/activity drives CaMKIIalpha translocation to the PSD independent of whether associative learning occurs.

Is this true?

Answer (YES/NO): NO